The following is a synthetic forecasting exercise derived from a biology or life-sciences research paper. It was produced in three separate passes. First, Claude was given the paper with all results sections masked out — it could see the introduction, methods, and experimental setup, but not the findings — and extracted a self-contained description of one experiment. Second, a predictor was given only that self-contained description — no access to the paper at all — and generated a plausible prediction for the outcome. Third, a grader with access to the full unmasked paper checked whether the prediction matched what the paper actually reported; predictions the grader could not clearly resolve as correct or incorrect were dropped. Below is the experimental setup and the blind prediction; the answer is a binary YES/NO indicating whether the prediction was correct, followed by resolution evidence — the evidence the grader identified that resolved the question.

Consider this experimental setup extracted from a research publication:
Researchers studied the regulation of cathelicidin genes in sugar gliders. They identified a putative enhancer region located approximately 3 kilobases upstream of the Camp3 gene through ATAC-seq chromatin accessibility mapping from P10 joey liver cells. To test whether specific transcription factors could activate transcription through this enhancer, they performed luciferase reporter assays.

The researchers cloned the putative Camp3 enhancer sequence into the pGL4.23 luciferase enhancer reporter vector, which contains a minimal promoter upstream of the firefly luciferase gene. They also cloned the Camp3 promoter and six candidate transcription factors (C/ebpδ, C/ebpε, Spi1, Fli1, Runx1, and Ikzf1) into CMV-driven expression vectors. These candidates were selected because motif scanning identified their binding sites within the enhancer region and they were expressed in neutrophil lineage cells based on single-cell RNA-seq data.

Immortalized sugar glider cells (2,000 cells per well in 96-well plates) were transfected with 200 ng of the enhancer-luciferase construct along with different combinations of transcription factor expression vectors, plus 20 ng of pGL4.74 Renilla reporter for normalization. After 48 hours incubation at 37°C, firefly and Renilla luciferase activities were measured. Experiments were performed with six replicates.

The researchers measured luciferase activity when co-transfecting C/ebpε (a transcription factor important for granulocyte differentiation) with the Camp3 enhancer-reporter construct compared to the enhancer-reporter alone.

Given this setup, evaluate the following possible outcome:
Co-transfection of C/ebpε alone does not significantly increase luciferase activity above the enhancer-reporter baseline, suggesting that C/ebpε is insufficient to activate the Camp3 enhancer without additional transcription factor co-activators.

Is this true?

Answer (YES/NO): NO